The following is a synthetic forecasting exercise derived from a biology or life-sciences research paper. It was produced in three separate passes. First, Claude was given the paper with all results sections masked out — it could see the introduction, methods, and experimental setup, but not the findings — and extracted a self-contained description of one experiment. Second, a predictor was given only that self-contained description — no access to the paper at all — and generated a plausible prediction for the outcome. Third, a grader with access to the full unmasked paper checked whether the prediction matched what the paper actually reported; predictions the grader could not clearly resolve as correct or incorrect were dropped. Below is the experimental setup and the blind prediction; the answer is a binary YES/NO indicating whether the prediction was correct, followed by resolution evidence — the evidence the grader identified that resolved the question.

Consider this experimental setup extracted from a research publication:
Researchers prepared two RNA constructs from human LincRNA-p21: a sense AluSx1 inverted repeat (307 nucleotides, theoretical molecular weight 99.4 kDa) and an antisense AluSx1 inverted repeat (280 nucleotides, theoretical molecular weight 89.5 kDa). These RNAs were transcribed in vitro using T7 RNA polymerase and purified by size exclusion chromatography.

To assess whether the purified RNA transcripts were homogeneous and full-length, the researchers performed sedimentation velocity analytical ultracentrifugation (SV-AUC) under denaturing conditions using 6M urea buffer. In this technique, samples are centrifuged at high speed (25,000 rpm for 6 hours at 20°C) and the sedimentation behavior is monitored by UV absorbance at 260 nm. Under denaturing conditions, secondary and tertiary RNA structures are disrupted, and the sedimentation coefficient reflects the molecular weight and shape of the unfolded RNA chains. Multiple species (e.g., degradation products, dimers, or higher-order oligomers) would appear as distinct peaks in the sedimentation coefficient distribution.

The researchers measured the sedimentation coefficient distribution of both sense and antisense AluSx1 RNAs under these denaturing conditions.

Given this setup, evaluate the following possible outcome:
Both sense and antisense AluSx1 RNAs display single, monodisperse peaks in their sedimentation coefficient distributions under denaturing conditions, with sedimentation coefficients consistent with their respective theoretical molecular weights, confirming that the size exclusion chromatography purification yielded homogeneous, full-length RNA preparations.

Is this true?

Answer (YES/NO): YES